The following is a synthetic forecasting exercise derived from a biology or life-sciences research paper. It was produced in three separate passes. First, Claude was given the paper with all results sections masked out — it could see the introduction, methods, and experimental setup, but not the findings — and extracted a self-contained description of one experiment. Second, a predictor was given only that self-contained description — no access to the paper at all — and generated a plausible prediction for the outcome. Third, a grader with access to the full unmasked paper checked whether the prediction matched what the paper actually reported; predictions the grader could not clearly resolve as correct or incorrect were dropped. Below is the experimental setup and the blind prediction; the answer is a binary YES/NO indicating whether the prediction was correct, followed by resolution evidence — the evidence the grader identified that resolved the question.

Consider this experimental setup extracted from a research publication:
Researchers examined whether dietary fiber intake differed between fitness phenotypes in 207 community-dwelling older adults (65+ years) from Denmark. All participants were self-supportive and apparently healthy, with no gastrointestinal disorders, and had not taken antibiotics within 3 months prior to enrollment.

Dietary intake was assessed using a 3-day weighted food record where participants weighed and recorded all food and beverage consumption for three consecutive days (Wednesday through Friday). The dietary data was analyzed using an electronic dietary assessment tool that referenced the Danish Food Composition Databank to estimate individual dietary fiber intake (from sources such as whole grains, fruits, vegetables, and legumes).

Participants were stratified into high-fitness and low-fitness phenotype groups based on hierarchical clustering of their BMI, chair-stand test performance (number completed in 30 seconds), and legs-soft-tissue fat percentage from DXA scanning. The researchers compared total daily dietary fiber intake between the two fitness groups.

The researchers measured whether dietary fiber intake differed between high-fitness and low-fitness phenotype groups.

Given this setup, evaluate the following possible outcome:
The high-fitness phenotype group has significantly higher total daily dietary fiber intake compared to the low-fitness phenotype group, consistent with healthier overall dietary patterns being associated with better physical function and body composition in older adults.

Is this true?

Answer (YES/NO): YES